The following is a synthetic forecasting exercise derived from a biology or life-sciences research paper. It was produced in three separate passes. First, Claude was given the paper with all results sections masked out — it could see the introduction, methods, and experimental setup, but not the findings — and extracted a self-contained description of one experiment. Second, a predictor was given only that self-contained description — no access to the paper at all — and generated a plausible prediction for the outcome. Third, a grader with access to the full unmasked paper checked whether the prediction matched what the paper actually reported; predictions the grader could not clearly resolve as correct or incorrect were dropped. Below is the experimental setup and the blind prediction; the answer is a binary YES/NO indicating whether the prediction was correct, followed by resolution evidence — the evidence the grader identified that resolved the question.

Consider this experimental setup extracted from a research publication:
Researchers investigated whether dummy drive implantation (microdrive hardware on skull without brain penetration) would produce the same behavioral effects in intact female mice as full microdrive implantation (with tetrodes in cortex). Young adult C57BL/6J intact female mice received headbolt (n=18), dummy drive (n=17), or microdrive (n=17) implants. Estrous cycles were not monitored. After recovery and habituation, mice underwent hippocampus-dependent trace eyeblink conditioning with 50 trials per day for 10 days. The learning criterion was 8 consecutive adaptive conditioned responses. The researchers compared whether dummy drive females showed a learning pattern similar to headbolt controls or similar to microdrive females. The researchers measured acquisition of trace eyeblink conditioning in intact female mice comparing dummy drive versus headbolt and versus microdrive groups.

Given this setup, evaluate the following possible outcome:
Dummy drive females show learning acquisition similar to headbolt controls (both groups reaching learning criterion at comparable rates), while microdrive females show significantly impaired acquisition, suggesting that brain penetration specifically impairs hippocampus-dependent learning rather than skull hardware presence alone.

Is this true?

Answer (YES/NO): NO